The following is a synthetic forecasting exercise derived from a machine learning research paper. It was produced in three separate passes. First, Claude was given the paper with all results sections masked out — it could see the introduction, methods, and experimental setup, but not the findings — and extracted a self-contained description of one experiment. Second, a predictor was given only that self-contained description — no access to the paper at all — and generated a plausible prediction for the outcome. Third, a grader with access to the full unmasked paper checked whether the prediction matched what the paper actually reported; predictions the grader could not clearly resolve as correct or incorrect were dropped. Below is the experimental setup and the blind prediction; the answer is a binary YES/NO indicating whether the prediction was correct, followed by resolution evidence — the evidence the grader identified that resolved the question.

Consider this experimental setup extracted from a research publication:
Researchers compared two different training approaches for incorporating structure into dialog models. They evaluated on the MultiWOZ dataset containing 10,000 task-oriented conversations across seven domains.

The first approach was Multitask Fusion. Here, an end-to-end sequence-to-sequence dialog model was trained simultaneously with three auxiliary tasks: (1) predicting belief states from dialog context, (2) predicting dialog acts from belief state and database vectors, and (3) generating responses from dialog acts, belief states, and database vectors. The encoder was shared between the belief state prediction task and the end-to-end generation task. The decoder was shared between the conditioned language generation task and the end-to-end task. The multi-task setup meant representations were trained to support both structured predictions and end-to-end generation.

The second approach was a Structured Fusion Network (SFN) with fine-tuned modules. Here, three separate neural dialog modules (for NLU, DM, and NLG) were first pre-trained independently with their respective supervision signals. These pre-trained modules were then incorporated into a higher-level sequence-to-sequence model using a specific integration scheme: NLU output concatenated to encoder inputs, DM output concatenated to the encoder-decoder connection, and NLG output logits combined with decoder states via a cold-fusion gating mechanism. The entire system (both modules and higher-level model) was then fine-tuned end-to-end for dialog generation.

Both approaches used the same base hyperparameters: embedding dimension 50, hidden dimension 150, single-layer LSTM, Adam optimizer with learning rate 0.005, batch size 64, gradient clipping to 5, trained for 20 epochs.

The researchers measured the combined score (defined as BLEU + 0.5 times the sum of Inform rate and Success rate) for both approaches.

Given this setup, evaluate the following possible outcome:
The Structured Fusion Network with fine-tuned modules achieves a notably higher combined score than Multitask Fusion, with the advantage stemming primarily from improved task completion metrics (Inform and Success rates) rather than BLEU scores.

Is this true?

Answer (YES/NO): YES